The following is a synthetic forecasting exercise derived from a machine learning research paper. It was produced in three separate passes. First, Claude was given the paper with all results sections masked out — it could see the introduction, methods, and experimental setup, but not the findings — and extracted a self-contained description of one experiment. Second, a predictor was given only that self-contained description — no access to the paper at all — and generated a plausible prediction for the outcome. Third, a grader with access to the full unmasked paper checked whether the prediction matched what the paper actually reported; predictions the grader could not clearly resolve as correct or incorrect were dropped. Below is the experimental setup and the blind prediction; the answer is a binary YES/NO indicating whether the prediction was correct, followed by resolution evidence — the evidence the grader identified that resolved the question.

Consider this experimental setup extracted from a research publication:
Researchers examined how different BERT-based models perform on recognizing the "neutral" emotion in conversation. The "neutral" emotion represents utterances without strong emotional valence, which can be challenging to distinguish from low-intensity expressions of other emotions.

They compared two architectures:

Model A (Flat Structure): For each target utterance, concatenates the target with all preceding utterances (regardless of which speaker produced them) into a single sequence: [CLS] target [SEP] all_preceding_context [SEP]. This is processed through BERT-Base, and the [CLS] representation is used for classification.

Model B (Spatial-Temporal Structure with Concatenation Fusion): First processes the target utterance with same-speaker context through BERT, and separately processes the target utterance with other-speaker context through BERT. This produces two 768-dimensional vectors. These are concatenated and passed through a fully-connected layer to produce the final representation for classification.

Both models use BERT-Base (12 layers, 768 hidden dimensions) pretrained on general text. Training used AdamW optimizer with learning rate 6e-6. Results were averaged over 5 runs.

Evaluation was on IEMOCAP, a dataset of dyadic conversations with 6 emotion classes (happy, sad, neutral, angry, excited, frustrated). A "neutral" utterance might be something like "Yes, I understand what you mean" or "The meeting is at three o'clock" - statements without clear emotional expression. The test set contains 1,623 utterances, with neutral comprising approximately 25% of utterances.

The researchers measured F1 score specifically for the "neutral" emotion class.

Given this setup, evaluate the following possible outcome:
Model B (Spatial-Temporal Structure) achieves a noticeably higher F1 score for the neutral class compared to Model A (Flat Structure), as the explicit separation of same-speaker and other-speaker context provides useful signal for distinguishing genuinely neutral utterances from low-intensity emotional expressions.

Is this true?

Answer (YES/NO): YES